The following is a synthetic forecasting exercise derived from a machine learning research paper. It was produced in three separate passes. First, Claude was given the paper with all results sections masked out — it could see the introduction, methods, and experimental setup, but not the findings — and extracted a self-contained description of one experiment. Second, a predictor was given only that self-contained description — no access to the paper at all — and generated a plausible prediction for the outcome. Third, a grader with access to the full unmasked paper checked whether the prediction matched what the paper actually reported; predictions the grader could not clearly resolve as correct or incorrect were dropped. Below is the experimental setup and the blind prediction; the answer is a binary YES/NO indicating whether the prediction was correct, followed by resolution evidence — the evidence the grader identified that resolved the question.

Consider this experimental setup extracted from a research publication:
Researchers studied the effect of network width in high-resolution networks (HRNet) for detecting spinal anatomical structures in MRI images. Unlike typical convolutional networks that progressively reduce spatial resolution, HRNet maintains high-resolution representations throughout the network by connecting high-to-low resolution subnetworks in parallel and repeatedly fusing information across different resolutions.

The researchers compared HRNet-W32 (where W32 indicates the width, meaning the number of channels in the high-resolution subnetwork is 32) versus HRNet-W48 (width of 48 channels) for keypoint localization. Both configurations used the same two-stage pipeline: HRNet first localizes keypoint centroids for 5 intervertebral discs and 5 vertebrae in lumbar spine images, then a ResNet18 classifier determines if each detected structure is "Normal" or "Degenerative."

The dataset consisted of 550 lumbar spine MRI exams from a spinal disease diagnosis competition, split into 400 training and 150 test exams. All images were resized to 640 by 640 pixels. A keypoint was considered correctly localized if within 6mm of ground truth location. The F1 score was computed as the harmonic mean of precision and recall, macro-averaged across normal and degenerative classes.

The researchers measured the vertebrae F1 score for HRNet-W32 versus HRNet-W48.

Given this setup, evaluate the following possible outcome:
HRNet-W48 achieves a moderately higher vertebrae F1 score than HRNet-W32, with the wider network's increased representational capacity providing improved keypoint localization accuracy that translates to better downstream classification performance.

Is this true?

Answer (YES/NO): YES